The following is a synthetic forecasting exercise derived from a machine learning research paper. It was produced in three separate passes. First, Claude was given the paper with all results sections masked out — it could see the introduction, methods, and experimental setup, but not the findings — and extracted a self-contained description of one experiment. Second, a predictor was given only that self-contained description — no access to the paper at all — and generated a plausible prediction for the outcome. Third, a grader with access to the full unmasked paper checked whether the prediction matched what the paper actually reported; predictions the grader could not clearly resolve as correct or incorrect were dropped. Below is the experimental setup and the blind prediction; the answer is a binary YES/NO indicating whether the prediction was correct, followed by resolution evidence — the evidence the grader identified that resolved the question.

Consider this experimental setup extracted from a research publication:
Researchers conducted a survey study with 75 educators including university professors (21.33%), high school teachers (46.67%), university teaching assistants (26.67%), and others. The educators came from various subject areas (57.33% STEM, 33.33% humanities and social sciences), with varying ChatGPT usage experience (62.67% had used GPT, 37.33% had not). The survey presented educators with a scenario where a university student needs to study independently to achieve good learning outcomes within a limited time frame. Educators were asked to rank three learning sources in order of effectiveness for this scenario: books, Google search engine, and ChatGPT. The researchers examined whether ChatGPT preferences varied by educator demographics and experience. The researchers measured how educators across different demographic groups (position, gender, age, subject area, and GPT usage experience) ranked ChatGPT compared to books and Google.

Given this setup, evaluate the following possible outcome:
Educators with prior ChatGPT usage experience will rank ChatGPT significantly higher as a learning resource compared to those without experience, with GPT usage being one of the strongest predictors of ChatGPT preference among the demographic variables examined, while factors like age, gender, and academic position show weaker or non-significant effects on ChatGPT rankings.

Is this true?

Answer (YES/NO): NO